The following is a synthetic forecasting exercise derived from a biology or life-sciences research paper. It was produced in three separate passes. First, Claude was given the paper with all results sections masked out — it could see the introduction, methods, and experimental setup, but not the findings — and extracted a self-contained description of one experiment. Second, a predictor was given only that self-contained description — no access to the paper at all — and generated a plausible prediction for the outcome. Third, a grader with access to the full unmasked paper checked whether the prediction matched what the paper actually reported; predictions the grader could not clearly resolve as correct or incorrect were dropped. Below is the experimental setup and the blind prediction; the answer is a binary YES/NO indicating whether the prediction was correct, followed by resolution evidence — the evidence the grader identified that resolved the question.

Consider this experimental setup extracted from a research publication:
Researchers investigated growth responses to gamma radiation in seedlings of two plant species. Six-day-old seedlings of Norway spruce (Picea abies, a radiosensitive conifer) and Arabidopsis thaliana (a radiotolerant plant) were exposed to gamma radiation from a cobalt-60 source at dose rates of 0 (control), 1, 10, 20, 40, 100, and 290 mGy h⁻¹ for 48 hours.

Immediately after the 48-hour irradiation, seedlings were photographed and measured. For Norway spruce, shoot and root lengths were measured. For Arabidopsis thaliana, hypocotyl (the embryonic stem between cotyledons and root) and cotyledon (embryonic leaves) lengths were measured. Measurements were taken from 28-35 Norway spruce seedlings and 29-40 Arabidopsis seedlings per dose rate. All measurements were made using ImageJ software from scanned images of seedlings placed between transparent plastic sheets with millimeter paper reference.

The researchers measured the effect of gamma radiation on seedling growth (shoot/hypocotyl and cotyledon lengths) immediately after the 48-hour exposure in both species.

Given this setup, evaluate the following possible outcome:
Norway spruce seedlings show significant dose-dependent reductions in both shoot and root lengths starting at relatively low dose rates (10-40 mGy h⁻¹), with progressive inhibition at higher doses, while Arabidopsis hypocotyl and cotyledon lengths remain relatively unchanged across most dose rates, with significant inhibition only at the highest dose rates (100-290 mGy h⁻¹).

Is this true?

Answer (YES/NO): NO